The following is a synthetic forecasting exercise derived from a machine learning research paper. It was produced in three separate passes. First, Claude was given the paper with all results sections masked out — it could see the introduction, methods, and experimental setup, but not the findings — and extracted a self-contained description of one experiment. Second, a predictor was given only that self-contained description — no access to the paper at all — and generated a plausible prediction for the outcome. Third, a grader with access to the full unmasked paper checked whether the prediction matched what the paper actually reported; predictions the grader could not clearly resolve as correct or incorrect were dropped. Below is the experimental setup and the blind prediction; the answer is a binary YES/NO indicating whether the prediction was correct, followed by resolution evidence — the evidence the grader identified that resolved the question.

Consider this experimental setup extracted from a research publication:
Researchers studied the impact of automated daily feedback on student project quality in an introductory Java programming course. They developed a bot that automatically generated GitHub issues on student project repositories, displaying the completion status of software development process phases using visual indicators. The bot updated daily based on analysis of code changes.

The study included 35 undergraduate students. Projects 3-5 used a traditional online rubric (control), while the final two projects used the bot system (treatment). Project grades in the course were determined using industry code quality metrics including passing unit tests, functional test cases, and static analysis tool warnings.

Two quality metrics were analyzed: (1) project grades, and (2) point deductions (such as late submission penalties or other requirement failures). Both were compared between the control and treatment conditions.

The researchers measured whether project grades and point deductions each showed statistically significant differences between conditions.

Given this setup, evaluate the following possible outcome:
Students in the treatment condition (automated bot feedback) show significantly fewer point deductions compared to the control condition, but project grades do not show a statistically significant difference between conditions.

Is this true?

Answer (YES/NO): NO